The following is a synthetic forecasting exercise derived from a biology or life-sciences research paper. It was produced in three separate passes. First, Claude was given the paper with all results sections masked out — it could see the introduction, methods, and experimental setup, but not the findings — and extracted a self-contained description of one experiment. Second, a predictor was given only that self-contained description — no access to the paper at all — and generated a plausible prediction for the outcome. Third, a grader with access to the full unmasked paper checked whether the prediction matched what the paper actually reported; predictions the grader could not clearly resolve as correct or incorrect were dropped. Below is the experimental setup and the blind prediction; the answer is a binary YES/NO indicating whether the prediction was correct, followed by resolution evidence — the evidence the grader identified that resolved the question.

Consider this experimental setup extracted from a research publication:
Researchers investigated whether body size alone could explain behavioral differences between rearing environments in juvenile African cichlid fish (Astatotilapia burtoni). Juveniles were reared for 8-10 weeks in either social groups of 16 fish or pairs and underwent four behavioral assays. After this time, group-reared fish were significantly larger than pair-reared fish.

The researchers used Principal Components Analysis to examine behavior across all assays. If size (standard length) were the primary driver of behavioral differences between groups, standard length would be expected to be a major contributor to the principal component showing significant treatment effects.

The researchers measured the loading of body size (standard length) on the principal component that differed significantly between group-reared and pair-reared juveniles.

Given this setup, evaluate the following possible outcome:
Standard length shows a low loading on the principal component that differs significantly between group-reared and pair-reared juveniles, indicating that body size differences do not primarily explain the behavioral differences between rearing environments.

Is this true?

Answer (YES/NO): NO